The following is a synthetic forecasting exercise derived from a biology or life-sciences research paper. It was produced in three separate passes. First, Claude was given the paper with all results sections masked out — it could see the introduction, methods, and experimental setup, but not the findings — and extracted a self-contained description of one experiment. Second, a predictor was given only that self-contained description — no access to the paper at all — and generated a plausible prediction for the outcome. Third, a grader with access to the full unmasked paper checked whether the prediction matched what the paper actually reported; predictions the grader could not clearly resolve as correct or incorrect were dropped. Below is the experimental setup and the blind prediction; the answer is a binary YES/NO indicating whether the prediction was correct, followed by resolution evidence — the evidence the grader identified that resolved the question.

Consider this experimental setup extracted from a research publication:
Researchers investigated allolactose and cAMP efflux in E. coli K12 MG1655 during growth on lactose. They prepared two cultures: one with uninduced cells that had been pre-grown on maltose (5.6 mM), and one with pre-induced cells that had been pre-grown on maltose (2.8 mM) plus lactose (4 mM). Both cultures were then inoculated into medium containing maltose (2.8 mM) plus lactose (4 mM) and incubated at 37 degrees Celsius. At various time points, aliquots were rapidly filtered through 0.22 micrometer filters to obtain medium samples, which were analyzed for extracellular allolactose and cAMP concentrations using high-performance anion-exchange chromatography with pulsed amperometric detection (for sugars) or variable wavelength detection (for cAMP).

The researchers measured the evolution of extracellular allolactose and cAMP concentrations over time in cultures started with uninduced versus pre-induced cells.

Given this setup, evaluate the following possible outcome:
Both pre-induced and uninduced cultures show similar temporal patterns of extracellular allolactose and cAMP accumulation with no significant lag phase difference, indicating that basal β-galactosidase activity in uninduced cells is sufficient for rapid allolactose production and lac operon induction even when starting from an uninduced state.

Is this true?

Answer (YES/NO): NO